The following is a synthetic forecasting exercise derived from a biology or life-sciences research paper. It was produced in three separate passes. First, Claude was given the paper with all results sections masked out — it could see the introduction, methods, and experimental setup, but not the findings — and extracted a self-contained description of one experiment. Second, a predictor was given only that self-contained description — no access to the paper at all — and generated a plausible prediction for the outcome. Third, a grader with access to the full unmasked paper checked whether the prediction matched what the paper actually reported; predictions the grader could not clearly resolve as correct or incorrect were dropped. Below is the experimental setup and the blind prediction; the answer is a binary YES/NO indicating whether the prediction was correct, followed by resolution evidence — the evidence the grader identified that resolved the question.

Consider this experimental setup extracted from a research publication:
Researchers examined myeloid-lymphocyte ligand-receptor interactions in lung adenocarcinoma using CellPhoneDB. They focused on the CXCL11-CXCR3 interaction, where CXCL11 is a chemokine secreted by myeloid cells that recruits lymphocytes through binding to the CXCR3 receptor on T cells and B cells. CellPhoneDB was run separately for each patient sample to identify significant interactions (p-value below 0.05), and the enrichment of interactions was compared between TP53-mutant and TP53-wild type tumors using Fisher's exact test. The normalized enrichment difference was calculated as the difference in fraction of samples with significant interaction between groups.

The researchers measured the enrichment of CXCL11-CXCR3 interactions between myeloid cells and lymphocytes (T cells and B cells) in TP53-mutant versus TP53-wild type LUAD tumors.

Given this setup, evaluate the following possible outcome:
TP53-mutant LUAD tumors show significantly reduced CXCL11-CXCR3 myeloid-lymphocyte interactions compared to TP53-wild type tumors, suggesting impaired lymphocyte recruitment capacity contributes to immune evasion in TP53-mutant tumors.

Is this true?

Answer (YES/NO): NO